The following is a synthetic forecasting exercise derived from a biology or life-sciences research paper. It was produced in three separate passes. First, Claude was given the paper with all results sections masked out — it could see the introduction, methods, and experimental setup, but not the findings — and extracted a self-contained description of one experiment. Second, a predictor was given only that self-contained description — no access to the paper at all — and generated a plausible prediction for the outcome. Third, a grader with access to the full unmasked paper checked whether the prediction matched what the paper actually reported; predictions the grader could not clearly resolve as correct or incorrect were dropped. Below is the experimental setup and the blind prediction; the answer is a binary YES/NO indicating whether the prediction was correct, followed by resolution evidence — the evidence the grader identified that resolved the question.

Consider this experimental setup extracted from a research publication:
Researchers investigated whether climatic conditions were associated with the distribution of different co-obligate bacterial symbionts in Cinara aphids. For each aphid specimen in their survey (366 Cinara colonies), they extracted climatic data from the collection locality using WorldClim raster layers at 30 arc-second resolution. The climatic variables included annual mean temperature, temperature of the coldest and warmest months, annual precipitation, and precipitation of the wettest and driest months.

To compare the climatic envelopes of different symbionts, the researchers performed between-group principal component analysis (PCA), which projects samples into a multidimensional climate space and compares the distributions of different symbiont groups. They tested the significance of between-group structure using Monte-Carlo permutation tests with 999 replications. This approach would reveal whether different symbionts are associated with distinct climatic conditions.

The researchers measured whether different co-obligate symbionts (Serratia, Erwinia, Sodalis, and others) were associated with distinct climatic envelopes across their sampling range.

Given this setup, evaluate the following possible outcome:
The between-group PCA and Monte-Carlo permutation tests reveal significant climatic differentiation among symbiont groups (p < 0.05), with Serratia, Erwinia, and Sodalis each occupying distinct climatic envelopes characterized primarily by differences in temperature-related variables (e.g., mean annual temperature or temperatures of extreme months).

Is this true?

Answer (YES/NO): NO